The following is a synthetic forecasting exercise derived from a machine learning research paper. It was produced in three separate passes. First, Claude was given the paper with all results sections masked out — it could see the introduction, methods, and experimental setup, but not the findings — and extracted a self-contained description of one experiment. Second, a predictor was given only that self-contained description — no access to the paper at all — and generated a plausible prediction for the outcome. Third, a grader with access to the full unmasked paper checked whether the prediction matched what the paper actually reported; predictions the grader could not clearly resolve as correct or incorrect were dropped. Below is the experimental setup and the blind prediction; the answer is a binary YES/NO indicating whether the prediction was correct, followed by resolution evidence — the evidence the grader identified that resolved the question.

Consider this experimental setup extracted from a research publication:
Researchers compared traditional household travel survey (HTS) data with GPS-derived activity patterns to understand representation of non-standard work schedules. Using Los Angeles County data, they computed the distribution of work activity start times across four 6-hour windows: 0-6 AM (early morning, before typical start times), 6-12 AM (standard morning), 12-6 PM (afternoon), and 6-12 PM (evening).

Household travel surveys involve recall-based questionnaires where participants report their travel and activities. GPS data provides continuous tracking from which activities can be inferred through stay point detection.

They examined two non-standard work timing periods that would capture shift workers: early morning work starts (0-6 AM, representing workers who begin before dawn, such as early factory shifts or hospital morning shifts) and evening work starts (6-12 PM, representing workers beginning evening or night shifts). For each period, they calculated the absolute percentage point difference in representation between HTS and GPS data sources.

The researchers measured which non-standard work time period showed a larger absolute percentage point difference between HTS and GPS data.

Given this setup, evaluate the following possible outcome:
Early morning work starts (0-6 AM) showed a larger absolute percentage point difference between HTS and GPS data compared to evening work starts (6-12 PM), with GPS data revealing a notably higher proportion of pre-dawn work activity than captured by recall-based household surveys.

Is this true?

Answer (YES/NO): YES